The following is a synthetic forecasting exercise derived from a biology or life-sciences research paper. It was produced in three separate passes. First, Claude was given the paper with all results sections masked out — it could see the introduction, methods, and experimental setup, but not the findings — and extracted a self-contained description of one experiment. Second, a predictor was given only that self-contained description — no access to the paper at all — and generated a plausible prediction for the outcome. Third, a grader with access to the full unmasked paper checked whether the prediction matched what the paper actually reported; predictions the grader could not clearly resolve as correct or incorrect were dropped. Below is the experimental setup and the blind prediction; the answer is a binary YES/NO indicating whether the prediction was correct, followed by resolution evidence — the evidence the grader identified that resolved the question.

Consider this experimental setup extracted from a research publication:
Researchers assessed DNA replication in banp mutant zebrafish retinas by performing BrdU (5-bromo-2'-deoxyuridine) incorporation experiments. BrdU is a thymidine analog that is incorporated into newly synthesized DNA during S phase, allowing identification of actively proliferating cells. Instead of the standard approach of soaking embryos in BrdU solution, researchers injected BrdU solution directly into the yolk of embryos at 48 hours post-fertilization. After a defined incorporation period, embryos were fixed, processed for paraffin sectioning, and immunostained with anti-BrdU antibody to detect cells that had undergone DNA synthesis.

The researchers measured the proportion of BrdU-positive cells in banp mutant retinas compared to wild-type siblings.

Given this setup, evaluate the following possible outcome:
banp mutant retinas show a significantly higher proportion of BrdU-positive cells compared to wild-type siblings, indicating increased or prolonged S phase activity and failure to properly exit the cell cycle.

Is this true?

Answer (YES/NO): NO